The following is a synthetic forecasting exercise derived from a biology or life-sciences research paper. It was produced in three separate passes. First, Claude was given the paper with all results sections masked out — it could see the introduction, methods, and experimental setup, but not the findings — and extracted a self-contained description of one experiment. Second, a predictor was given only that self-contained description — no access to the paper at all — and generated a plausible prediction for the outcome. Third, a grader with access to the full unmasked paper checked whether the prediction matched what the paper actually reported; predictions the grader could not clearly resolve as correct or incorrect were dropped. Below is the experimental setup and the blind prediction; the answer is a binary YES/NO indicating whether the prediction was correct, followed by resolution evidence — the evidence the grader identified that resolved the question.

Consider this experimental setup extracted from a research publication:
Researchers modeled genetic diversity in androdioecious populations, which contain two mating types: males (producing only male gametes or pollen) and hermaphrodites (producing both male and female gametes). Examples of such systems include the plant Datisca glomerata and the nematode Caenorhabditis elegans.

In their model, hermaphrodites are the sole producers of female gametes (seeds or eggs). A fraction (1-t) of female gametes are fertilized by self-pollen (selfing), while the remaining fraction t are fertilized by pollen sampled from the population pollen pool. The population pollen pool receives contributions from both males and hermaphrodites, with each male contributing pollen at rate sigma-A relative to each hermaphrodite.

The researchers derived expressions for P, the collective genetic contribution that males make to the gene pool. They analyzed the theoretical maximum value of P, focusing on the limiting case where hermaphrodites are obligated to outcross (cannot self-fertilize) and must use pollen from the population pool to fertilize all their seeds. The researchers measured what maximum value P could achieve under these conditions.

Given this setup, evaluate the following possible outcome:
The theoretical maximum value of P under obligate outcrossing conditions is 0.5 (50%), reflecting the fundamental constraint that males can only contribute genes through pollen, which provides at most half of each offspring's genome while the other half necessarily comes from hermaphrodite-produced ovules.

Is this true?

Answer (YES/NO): YES